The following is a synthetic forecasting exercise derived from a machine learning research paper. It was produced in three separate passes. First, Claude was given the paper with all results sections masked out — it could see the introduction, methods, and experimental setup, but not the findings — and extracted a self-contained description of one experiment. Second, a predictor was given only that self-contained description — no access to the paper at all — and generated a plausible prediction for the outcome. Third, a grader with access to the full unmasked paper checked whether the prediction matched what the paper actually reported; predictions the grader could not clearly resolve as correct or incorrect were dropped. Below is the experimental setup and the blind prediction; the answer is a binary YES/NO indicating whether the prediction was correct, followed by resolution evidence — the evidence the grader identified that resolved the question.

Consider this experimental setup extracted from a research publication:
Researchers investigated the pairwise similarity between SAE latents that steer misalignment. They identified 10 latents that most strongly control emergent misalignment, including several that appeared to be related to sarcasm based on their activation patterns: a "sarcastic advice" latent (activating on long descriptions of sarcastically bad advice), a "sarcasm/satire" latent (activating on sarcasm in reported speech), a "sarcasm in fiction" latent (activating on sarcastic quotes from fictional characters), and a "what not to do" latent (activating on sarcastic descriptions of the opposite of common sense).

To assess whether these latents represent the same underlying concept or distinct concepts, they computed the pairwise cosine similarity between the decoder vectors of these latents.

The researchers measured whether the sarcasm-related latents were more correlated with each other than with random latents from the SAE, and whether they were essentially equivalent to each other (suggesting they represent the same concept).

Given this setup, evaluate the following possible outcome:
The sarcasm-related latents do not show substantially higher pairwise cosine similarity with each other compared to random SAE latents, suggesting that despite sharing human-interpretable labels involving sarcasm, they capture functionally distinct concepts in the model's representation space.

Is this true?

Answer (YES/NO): NO